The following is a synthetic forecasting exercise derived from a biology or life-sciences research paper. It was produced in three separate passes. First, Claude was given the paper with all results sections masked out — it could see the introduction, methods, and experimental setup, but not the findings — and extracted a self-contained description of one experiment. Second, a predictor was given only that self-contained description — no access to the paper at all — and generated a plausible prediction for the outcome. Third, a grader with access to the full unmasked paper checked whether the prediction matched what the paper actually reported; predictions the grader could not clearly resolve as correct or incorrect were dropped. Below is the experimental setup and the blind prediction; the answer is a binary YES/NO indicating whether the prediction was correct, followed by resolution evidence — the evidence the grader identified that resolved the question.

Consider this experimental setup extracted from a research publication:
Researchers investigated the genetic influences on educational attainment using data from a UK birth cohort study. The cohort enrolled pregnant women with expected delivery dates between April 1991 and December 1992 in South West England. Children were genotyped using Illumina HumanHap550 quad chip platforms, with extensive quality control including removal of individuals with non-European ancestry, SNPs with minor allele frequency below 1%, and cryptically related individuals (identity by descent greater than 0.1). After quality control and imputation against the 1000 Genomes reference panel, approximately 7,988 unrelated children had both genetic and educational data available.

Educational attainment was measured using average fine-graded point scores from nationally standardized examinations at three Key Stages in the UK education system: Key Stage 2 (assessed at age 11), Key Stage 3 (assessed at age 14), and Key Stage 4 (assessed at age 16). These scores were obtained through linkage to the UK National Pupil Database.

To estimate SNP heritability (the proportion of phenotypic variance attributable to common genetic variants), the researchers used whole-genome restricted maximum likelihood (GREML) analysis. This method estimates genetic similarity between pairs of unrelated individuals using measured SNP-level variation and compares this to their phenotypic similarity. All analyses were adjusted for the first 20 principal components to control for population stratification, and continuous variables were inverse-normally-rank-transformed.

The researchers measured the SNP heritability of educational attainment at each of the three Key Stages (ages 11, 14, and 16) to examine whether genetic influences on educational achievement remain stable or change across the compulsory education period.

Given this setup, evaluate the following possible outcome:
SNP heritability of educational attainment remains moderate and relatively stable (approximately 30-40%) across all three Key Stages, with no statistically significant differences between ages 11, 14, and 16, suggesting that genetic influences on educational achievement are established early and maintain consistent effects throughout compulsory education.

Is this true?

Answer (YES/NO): NO